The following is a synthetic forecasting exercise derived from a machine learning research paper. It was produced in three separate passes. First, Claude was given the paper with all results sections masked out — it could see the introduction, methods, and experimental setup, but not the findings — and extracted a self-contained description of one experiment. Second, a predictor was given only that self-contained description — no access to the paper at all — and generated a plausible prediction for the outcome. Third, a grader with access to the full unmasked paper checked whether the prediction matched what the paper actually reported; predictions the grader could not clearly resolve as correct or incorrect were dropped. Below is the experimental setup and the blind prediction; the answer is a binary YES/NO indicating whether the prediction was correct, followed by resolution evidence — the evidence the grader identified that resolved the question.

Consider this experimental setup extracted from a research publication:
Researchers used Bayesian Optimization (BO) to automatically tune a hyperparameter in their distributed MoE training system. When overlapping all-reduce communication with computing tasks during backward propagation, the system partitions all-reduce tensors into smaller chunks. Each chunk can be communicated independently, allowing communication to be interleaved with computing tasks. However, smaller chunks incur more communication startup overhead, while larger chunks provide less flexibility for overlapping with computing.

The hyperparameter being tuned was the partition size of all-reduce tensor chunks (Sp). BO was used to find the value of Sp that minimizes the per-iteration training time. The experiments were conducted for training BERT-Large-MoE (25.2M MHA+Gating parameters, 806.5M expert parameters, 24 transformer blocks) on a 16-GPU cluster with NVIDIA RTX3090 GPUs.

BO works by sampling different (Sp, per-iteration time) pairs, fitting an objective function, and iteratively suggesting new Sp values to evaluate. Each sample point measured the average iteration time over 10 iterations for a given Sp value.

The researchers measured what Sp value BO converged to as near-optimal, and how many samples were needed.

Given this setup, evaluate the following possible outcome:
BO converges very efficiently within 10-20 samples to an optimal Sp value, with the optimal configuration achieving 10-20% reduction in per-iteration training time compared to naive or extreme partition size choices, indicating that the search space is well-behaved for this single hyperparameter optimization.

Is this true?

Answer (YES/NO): NO